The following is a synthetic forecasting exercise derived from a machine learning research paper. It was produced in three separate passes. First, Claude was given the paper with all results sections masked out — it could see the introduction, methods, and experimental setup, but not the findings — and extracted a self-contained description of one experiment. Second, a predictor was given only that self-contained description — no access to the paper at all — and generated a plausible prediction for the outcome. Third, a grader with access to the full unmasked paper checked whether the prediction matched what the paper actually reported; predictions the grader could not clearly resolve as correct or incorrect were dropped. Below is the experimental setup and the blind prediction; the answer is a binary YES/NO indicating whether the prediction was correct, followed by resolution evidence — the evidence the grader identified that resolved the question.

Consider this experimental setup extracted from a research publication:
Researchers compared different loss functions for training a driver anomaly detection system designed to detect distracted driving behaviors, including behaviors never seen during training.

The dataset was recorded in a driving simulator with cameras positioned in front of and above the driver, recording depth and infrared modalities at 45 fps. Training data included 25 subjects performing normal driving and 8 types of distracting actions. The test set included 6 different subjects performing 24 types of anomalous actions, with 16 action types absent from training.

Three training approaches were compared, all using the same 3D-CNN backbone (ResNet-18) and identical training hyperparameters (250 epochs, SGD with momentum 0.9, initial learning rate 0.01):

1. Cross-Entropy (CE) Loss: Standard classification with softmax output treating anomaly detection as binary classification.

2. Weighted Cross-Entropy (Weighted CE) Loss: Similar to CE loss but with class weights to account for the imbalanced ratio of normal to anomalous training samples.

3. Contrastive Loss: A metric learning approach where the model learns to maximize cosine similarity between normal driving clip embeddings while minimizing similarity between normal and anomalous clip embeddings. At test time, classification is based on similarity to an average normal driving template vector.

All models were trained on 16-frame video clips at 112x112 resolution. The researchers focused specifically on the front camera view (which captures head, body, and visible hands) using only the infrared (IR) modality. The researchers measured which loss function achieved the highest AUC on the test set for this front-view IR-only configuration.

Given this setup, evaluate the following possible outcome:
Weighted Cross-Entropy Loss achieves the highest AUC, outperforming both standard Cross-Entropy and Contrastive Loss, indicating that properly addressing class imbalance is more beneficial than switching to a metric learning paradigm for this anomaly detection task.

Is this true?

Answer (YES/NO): YES